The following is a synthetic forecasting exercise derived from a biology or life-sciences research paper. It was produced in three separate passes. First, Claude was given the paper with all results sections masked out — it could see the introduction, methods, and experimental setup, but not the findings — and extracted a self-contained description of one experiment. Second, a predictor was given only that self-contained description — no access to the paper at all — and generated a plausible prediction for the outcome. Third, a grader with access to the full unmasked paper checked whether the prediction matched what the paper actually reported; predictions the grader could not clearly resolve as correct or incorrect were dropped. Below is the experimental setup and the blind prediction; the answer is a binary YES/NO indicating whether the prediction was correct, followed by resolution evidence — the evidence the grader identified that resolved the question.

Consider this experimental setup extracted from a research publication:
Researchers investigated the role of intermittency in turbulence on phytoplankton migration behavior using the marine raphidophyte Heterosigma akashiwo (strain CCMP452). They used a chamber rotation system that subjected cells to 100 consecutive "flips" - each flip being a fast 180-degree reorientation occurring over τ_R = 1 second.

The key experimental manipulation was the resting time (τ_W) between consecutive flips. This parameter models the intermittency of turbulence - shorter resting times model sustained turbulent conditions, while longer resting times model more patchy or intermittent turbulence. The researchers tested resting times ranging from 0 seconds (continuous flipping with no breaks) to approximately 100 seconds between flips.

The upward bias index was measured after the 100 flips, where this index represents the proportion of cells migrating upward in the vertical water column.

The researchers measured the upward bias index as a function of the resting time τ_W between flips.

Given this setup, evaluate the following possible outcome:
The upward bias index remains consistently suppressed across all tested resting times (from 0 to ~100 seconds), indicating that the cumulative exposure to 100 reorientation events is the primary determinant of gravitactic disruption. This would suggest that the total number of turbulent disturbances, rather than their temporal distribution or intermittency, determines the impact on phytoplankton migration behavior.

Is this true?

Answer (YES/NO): NO